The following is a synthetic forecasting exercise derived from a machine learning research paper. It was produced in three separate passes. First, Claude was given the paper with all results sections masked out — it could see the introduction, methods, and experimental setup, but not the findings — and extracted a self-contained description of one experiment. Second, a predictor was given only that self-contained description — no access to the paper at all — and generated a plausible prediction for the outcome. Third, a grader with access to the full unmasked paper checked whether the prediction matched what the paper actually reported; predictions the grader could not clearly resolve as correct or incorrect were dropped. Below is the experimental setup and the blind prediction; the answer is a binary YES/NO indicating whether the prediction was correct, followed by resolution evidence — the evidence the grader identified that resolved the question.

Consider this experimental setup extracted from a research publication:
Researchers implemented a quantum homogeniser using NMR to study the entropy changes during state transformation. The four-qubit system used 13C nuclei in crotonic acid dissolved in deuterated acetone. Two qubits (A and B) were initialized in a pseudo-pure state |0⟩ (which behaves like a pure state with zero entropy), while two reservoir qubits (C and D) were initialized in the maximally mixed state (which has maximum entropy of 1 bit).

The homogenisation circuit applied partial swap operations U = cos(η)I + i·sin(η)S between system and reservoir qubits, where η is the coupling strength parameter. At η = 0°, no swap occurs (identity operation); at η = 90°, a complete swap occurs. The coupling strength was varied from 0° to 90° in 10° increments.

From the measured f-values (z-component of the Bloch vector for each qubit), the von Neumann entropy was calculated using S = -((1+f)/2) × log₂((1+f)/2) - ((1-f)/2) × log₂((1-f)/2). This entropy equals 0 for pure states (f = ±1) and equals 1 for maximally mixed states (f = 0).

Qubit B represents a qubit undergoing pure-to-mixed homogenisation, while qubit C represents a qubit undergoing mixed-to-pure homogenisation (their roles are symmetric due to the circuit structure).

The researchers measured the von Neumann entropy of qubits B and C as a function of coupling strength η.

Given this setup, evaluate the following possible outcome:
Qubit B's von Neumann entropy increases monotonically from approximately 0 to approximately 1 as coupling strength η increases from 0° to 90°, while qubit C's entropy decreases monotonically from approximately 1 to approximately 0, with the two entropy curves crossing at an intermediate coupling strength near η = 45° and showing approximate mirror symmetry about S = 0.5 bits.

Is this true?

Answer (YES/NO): NO